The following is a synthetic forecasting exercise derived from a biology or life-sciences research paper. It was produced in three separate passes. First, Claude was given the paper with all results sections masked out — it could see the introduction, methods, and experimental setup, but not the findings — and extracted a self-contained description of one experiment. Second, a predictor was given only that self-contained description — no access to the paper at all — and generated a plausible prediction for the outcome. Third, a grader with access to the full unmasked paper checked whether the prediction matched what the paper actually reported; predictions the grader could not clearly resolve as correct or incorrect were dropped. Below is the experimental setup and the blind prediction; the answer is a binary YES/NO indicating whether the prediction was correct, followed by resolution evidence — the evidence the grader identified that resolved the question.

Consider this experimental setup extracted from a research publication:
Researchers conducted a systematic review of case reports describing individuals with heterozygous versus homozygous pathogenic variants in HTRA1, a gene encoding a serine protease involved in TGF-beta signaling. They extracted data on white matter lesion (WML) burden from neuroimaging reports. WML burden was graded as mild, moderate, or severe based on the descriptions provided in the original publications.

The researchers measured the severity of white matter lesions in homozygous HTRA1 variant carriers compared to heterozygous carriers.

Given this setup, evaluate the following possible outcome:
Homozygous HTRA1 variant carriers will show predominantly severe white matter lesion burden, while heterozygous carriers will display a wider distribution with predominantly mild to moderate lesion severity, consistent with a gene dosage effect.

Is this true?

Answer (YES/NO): YES